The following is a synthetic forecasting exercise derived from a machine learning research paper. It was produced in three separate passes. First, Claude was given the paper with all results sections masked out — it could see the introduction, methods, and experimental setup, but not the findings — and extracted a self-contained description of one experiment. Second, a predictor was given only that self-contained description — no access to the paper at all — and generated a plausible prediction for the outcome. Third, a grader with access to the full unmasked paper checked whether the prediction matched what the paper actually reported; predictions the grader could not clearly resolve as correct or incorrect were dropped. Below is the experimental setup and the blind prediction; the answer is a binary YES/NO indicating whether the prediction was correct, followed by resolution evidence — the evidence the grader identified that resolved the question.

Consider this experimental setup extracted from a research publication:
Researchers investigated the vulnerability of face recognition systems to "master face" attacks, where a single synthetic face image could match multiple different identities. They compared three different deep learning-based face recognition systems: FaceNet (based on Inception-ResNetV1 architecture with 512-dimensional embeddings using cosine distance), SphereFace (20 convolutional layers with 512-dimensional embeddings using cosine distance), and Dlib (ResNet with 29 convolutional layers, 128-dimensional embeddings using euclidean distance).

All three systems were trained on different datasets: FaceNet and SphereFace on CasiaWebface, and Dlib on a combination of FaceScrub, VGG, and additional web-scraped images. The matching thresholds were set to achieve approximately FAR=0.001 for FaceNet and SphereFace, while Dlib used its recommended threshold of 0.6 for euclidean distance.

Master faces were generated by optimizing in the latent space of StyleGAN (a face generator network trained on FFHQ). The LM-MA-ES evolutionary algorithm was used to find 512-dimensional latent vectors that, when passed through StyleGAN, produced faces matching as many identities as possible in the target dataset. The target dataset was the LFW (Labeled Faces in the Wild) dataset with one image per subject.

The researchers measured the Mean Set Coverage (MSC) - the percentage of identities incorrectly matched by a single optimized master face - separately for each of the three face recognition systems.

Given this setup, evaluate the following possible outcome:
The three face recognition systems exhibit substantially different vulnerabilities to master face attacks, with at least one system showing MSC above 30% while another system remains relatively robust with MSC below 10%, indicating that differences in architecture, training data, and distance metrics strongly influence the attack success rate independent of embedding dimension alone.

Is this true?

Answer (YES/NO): NO